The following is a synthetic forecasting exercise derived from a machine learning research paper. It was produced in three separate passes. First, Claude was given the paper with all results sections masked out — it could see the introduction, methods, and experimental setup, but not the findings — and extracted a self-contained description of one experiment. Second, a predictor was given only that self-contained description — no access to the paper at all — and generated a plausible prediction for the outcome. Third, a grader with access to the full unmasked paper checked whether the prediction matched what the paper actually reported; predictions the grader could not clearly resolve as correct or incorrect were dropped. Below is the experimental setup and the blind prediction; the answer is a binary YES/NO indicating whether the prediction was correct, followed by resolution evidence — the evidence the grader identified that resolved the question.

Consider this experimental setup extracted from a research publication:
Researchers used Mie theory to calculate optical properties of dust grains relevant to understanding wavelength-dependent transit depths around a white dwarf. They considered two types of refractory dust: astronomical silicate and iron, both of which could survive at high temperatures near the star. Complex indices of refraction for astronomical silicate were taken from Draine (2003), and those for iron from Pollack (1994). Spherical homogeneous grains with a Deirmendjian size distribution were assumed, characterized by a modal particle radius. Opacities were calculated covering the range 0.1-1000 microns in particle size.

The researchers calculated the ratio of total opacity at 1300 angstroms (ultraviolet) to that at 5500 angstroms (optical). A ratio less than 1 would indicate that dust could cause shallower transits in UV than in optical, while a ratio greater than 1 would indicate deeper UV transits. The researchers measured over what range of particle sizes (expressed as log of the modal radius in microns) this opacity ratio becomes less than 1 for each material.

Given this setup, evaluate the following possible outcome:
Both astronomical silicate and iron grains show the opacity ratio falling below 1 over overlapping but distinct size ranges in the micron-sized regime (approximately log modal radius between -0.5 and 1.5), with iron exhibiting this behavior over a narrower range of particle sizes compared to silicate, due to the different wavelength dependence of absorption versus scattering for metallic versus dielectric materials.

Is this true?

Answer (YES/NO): NO